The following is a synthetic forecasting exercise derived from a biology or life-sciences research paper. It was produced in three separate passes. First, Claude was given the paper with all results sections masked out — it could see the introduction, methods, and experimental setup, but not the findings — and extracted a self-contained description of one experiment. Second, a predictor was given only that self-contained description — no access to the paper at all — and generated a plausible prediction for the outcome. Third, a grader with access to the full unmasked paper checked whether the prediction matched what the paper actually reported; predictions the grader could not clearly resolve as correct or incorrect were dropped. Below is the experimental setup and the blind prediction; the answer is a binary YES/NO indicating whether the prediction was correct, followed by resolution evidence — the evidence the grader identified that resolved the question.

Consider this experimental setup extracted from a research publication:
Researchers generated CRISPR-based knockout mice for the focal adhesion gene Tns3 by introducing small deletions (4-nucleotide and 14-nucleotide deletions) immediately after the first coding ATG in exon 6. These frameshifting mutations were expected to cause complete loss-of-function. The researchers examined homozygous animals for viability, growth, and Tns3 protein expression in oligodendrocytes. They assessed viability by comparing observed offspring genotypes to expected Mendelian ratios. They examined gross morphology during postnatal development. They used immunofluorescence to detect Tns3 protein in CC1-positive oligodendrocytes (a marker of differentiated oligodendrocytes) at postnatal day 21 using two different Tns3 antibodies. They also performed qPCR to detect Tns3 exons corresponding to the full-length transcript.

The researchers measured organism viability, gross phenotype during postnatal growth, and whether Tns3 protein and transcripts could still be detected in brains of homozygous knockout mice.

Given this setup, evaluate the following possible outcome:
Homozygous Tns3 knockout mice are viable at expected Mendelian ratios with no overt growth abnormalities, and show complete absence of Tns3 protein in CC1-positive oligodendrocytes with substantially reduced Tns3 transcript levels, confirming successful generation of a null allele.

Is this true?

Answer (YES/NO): NO